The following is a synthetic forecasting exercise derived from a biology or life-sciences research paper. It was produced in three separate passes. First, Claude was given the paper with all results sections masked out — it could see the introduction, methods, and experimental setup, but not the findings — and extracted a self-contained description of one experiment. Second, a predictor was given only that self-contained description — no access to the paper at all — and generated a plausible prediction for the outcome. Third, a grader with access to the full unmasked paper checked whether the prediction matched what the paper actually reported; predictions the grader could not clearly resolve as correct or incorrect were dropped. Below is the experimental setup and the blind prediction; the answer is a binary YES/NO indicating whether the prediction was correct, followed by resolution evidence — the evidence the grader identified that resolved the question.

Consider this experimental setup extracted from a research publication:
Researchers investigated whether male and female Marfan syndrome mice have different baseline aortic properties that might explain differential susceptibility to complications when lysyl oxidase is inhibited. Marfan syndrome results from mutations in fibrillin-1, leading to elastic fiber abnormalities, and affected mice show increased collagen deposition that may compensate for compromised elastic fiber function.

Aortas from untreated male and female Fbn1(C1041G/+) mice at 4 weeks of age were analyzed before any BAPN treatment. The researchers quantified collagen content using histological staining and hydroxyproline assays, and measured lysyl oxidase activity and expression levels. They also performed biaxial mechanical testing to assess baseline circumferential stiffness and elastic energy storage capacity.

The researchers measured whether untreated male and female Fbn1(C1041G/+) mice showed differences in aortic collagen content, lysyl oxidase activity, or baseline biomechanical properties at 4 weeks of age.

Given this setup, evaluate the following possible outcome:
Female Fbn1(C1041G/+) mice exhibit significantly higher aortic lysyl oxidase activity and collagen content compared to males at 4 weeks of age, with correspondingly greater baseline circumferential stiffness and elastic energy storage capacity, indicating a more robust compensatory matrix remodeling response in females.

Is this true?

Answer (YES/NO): NO